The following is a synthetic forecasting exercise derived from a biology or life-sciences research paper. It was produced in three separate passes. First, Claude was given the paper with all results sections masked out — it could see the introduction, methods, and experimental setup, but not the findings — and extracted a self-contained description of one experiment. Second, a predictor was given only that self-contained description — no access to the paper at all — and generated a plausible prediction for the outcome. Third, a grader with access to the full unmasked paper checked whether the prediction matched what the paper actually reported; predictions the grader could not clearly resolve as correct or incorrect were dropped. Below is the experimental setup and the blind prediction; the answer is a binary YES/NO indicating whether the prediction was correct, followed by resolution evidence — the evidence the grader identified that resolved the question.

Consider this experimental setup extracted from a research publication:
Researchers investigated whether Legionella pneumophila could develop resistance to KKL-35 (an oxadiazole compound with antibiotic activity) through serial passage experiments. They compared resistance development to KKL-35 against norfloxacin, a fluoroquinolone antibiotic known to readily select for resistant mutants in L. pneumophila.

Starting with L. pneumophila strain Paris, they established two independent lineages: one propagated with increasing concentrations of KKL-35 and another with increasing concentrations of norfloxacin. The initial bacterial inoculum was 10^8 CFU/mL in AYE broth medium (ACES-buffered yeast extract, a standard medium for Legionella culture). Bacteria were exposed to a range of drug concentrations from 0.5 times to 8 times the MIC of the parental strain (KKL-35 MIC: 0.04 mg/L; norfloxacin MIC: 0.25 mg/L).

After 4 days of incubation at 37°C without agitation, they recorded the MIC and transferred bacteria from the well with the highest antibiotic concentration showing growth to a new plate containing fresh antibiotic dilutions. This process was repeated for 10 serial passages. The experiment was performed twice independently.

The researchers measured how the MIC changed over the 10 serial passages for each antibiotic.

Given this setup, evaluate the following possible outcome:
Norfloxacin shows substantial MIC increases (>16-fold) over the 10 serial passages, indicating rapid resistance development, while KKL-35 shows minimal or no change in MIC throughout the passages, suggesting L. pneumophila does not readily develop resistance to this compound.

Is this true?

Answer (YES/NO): YES